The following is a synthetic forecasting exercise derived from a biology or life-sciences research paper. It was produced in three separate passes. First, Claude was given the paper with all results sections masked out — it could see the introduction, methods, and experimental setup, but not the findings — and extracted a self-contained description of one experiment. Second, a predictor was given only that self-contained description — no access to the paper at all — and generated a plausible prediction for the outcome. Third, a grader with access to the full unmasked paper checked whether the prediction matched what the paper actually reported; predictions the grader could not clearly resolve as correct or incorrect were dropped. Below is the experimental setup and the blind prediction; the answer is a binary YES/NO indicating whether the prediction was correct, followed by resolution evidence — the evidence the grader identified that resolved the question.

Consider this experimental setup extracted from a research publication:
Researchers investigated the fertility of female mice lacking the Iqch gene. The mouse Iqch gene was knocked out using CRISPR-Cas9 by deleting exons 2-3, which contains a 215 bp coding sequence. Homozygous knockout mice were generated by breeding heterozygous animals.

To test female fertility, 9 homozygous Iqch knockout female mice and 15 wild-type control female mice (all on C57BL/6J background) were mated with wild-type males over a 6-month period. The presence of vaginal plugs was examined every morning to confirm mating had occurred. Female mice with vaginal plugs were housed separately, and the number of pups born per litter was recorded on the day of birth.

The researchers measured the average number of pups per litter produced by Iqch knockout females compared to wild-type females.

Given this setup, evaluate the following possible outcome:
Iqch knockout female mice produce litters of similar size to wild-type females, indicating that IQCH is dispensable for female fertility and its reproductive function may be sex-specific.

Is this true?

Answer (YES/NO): YES